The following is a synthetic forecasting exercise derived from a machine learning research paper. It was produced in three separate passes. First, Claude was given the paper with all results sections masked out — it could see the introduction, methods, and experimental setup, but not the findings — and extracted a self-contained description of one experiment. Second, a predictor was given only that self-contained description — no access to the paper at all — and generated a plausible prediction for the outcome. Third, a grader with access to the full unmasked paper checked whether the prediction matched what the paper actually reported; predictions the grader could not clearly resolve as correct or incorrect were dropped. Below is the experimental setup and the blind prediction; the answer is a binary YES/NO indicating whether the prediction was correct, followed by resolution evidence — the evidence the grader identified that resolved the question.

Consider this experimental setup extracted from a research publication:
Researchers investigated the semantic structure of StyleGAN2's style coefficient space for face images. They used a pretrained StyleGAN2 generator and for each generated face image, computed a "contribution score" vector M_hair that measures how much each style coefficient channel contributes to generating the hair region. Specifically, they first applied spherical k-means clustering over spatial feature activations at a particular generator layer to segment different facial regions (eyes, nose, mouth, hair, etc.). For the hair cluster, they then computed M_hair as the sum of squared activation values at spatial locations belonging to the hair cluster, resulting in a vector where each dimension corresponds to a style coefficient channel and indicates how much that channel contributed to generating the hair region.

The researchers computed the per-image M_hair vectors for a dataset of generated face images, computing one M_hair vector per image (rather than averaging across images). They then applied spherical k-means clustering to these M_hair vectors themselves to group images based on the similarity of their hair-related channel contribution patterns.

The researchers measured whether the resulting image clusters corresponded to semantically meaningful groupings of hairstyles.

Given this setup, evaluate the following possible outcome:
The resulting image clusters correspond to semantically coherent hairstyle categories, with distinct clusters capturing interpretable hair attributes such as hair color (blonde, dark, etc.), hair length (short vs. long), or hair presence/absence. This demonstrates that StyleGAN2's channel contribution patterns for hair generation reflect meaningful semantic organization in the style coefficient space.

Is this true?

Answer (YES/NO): YES